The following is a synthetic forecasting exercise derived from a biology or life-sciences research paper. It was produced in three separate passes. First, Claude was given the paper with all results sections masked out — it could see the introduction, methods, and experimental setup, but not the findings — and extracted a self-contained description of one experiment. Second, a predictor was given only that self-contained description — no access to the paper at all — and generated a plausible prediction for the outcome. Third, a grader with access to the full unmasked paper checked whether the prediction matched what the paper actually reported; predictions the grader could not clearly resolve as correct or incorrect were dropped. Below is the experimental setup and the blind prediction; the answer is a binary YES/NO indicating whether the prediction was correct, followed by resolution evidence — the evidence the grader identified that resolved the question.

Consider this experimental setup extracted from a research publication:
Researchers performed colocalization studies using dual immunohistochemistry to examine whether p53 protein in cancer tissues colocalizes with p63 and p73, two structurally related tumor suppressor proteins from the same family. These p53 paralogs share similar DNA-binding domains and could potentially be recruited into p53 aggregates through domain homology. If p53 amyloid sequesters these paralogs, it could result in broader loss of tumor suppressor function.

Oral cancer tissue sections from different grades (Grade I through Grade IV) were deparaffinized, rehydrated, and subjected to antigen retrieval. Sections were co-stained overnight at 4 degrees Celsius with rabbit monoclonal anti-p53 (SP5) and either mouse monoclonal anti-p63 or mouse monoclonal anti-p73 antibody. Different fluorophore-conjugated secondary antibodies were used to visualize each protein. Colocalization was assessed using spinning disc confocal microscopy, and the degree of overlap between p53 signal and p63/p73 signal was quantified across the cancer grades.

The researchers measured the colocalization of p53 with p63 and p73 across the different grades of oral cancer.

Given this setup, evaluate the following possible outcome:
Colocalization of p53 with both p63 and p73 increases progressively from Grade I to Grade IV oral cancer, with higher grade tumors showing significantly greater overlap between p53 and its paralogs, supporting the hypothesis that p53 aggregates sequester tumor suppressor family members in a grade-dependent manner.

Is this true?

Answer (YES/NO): YES